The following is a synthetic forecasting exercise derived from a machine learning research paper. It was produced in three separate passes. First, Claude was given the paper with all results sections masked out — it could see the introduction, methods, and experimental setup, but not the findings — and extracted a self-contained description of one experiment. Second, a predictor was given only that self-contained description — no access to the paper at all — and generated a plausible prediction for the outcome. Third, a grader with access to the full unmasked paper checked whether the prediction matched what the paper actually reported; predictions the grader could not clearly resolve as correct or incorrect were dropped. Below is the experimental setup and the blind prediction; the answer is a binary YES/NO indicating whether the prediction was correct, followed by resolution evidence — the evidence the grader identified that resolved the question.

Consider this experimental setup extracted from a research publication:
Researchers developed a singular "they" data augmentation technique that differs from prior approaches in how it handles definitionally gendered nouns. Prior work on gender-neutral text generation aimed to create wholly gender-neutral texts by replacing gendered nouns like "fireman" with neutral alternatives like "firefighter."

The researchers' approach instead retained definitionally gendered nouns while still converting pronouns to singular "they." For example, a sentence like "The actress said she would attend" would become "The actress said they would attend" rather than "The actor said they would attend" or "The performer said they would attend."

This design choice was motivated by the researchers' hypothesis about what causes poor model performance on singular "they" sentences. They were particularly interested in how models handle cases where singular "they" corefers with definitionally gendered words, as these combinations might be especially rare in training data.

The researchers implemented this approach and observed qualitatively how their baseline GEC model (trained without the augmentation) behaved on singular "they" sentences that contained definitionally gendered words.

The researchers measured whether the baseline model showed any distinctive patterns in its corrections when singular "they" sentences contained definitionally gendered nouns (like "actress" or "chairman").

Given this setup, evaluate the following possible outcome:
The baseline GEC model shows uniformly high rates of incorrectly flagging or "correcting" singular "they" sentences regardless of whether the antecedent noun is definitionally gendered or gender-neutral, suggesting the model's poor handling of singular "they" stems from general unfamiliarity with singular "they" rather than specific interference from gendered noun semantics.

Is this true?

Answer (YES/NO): NO